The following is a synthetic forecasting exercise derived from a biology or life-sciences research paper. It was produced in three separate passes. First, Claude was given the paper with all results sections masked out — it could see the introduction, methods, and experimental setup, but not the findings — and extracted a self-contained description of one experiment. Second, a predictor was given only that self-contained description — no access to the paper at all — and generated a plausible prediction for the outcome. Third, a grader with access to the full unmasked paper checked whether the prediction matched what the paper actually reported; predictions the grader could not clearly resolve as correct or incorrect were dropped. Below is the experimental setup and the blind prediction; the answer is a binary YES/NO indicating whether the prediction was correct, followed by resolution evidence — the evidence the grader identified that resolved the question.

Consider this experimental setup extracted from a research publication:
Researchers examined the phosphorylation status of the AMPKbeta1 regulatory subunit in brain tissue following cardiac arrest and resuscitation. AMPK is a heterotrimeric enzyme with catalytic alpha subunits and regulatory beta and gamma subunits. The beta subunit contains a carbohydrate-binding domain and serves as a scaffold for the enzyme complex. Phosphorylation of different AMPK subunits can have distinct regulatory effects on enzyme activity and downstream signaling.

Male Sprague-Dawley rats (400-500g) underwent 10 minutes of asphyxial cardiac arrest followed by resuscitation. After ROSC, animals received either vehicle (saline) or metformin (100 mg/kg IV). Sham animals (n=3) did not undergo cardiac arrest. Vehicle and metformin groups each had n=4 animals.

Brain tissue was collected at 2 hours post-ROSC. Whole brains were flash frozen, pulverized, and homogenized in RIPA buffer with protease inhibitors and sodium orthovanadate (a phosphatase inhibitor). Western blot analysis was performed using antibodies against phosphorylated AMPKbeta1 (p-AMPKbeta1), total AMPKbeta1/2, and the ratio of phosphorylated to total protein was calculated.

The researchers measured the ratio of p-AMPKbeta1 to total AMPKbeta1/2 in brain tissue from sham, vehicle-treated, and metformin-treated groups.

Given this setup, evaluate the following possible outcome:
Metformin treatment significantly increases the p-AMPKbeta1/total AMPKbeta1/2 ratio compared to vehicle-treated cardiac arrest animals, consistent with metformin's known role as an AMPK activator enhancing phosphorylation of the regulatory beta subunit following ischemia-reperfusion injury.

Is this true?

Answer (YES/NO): NO